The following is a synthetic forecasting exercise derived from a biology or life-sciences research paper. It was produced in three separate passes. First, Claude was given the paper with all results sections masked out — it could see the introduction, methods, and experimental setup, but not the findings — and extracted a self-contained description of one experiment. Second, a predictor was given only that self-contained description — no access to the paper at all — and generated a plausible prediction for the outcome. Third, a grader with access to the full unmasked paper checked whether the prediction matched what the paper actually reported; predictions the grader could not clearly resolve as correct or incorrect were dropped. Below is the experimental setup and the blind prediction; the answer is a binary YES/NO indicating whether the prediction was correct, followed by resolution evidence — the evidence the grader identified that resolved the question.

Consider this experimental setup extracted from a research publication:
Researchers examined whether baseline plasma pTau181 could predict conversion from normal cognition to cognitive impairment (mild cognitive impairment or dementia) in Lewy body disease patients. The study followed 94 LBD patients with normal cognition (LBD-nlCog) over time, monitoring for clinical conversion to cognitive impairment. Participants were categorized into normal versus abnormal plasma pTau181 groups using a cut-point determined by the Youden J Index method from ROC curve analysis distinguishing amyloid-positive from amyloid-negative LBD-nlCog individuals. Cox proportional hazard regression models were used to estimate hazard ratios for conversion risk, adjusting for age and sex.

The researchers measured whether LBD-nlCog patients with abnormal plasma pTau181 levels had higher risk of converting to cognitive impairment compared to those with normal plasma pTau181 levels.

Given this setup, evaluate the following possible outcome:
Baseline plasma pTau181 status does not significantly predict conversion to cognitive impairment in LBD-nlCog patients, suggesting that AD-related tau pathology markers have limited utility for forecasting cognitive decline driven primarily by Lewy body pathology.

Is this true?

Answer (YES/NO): NO